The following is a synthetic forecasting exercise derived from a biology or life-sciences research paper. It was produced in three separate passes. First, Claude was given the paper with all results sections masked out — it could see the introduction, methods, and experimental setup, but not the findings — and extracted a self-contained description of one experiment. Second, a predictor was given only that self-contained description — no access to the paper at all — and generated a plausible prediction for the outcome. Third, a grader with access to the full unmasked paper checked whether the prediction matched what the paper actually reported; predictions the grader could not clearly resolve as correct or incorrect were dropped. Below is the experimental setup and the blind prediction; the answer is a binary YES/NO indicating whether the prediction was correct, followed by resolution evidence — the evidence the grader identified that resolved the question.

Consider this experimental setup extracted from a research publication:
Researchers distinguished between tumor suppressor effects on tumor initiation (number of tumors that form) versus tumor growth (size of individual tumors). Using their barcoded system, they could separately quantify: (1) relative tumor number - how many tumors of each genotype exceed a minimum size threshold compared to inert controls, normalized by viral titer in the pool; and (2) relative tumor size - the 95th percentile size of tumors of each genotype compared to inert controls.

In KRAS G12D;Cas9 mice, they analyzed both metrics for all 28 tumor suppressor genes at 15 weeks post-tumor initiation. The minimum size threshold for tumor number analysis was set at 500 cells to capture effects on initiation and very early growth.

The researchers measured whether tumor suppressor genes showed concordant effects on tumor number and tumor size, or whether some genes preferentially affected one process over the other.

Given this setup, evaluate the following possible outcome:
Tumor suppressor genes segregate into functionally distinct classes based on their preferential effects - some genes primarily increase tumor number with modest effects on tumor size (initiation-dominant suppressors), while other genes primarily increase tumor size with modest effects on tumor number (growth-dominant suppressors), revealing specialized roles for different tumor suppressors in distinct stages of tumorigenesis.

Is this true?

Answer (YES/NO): NO